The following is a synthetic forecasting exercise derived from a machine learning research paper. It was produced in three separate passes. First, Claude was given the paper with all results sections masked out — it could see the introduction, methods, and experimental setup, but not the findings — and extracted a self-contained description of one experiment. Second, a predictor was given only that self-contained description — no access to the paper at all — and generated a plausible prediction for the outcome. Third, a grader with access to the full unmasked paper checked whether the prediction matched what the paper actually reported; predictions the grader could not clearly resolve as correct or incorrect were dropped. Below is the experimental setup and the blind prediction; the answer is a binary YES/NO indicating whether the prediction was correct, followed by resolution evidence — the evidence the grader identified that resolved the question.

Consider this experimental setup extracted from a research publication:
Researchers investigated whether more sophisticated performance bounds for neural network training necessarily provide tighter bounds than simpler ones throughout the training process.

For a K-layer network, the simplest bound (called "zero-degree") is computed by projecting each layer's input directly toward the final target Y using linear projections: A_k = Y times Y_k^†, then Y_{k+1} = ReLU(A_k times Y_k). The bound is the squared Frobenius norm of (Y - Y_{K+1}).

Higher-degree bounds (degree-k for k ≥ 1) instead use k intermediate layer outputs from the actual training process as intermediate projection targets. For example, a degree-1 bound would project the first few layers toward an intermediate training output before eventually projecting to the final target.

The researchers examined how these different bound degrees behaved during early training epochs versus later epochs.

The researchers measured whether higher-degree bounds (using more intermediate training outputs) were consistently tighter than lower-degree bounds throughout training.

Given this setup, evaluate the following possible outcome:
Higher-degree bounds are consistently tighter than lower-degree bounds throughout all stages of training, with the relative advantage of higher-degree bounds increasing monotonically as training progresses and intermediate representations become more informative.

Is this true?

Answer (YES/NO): NO